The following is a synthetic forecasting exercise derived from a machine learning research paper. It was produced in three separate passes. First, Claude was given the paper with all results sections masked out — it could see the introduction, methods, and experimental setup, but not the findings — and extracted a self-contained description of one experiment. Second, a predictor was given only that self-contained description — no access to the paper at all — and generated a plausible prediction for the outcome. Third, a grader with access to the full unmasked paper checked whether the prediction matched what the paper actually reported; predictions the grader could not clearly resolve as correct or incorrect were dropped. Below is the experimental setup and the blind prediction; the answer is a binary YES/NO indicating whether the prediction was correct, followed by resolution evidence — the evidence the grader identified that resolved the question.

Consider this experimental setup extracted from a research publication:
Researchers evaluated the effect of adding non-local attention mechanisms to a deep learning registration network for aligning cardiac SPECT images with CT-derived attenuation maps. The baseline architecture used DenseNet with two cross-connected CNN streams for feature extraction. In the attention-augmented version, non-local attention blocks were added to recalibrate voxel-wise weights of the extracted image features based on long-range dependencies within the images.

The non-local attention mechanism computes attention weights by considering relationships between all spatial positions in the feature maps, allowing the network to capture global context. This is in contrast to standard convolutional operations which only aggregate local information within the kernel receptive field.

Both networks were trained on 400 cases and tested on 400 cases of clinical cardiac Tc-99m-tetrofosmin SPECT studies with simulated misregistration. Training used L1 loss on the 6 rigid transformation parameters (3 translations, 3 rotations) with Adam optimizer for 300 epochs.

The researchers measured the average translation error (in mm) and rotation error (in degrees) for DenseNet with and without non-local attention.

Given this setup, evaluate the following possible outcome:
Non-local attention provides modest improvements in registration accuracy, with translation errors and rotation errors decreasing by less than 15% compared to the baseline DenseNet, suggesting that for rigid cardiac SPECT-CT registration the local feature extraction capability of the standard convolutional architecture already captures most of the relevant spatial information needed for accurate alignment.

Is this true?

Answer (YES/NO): NO